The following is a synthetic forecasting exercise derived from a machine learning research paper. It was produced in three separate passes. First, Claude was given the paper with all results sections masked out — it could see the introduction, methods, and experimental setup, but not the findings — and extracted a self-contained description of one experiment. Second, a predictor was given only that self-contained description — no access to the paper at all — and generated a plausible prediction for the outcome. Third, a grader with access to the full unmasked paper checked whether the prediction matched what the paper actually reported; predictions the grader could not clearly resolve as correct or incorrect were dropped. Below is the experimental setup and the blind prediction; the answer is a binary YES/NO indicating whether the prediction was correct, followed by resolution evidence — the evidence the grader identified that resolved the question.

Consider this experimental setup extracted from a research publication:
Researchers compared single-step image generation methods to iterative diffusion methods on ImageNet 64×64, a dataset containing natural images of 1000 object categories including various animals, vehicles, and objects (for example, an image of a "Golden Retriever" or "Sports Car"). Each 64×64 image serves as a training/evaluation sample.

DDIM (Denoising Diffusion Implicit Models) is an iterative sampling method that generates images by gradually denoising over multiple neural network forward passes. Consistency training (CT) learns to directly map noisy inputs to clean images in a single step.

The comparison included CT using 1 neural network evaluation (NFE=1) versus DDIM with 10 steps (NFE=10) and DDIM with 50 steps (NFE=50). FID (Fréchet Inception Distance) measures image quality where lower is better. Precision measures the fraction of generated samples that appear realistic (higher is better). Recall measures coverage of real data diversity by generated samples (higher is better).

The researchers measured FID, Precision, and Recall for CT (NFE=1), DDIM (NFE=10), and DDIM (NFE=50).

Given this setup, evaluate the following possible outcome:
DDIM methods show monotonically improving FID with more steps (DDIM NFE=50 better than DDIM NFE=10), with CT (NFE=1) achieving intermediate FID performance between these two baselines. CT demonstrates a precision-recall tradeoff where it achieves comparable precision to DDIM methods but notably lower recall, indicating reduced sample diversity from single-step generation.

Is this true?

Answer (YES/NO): NO